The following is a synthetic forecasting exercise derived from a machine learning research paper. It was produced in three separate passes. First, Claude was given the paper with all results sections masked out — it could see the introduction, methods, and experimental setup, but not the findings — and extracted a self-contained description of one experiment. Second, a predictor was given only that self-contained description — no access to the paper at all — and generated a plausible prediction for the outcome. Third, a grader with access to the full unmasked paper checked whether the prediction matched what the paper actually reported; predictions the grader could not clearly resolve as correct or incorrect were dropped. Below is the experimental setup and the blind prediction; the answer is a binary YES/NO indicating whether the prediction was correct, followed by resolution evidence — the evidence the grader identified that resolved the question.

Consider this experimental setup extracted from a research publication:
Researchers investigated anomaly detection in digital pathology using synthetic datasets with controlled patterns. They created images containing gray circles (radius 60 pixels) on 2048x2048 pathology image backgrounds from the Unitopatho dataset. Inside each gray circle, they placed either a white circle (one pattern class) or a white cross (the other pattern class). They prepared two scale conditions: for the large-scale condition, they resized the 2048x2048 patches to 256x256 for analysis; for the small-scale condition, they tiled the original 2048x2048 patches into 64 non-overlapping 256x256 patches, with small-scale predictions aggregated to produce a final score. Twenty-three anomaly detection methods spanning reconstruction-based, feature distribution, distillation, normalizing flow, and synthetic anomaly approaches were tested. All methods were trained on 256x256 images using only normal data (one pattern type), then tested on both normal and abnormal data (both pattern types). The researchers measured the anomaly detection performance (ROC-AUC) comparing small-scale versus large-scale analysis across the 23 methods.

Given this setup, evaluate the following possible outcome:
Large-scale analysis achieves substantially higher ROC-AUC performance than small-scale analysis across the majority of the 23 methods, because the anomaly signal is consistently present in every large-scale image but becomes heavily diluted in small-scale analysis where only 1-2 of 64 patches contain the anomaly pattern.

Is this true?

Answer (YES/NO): NO